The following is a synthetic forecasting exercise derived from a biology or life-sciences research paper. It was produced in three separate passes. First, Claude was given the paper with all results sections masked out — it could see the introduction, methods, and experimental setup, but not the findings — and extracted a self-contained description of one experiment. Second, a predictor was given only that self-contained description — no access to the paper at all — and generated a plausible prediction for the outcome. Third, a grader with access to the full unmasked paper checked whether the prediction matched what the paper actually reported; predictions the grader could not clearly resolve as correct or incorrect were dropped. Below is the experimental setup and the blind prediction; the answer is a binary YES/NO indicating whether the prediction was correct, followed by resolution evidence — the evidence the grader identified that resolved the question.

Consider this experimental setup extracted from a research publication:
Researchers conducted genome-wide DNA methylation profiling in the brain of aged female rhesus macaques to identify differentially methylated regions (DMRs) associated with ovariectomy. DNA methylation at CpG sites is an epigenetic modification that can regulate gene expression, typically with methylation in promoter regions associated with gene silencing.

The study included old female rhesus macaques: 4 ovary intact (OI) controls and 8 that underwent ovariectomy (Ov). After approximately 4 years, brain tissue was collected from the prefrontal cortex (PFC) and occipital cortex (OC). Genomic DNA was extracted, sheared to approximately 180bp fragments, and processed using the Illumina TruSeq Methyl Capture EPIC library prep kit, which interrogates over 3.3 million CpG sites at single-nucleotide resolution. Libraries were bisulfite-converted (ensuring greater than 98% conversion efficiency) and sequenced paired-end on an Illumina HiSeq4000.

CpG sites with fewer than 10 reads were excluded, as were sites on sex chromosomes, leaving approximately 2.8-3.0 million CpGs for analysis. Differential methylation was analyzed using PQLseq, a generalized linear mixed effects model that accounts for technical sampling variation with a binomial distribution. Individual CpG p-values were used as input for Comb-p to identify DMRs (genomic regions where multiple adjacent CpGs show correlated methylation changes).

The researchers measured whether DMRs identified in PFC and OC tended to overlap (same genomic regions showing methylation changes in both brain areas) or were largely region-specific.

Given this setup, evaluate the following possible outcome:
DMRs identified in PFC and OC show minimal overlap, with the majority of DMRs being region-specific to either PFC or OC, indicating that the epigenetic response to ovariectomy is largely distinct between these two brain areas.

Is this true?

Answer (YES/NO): YES